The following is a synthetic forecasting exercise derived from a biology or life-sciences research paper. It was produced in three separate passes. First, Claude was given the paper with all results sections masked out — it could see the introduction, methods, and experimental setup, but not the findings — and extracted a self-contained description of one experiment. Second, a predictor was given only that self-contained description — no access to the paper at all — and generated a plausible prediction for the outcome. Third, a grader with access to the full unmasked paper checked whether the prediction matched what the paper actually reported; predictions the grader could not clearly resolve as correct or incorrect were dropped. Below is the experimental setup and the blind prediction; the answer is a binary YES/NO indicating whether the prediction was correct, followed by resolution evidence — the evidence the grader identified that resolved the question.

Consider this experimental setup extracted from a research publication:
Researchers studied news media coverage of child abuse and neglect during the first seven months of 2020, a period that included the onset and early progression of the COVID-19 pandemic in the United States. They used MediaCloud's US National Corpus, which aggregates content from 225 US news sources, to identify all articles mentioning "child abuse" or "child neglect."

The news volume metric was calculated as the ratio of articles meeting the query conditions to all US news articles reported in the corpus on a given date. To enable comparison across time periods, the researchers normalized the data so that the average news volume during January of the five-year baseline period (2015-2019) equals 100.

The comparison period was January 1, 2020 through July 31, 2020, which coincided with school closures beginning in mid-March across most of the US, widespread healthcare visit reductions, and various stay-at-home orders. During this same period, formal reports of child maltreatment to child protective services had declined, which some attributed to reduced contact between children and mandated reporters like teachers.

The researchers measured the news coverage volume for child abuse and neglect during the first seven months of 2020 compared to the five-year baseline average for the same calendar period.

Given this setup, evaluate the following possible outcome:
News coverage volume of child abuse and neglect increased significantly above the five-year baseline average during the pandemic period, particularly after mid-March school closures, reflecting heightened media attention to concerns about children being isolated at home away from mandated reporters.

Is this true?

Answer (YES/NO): NO